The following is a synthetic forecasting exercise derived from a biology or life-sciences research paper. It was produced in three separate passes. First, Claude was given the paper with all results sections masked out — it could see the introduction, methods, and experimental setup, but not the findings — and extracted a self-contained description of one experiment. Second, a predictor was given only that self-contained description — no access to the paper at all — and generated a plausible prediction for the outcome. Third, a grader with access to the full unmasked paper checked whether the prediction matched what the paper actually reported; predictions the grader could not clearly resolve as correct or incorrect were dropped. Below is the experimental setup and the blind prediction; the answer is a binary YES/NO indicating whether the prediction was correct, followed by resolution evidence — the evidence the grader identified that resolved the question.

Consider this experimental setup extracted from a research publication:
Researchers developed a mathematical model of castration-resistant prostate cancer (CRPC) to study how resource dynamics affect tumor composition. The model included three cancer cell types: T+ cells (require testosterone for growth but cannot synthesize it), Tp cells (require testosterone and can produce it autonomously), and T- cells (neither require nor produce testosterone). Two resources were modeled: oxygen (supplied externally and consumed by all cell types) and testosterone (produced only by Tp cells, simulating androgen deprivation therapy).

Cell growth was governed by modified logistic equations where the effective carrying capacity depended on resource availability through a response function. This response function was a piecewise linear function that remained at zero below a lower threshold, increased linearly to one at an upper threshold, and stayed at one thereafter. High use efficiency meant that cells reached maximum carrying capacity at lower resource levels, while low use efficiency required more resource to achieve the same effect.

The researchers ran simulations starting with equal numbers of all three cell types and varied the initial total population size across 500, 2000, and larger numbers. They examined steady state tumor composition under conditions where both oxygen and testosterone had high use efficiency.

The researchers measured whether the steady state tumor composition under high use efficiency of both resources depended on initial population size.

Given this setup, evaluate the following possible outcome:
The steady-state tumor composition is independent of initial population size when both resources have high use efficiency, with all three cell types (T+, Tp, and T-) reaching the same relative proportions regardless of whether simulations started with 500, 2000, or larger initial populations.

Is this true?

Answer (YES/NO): NO